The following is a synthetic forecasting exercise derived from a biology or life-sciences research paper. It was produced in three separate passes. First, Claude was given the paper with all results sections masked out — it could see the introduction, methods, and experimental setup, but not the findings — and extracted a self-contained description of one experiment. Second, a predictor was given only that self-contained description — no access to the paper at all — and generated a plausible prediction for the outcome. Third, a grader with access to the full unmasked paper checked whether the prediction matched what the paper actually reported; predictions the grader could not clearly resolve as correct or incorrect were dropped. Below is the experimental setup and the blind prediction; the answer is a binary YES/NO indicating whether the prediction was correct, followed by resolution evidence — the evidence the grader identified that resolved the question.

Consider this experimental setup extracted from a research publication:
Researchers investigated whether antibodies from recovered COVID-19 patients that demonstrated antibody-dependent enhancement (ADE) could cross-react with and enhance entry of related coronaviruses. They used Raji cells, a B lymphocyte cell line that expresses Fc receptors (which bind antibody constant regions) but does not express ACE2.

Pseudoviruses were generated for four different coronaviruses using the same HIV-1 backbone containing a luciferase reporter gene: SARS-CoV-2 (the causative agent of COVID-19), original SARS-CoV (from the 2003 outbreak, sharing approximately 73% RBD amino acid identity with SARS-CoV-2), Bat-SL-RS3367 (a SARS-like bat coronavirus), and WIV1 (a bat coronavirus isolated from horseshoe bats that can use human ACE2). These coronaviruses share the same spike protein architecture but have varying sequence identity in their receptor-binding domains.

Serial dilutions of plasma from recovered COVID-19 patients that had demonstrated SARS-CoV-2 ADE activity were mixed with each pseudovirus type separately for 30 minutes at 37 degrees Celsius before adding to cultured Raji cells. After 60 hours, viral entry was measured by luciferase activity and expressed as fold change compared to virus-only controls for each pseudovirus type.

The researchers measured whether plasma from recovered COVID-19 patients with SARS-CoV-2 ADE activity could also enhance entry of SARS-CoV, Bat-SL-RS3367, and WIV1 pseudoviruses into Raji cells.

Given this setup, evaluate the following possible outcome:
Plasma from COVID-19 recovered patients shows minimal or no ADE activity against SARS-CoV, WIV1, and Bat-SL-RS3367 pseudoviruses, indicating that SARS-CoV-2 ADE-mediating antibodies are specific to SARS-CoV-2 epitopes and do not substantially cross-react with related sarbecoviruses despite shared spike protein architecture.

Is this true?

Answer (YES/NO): NO